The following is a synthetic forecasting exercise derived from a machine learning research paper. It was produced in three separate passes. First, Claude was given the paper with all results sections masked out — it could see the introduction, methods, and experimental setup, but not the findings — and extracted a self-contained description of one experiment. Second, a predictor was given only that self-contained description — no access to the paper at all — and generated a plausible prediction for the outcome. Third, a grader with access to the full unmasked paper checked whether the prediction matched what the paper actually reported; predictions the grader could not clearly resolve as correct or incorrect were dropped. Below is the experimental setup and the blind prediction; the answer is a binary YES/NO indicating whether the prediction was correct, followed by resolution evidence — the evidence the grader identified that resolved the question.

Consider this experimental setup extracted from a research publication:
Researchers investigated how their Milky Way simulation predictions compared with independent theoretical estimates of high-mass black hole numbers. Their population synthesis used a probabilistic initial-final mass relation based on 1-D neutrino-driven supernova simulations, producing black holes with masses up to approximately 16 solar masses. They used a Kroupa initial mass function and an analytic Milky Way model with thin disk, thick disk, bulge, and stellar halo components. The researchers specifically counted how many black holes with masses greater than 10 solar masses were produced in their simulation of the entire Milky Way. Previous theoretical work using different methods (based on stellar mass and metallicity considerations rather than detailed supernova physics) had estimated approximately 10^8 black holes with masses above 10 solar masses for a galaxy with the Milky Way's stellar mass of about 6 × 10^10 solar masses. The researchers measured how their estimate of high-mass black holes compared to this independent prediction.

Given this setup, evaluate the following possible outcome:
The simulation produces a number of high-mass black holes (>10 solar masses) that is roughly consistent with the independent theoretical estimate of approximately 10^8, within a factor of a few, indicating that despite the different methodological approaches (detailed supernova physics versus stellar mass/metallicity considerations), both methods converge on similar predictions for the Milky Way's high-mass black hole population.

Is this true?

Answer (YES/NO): YES